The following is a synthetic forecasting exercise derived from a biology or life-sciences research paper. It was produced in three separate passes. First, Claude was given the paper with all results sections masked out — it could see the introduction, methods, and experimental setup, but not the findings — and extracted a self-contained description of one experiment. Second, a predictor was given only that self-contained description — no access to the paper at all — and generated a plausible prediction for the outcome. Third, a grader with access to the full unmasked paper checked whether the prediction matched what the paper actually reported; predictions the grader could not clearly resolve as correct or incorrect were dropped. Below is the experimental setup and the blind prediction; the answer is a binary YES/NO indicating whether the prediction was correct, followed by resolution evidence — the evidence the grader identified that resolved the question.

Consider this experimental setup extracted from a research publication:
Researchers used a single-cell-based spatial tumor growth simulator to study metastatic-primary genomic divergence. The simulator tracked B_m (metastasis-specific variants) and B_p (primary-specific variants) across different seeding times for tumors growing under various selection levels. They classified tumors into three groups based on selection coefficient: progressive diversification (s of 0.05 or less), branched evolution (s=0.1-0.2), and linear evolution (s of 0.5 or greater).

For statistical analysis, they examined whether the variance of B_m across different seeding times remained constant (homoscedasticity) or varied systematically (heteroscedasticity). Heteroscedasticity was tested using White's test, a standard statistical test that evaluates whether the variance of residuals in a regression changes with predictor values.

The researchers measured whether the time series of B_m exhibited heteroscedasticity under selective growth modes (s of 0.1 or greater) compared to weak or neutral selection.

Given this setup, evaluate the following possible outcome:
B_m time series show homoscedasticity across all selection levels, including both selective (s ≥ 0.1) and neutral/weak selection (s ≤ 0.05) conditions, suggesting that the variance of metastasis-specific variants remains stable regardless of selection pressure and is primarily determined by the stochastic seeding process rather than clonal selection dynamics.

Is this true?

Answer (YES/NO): NO